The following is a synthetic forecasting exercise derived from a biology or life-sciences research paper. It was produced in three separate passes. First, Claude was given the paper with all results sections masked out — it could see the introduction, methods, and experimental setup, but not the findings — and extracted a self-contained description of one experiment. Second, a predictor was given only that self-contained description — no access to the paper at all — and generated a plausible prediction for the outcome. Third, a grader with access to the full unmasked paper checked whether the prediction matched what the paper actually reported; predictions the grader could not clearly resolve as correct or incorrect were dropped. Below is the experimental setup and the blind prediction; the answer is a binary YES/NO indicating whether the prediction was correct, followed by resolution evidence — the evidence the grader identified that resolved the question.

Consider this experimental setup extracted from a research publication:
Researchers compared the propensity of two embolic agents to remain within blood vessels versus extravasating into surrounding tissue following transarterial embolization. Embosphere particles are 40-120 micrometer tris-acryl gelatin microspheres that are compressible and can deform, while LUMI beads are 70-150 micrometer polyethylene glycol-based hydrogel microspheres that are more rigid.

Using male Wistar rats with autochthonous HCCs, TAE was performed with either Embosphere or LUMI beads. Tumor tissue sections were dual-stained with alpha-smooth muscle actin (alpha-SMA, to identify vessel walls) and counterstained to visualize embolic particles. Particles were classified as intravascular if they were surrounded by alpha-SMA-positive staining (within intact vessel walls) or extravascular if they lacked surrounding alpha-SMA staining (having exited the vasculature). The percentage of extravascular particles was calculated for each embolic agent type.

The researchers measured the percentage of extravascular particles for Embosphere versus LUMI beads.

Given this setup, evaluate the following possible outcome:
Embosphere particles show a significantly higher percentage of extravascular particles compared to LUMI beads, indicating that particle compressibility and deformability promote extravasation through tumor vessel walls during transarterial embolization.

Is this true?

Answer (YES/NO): YES